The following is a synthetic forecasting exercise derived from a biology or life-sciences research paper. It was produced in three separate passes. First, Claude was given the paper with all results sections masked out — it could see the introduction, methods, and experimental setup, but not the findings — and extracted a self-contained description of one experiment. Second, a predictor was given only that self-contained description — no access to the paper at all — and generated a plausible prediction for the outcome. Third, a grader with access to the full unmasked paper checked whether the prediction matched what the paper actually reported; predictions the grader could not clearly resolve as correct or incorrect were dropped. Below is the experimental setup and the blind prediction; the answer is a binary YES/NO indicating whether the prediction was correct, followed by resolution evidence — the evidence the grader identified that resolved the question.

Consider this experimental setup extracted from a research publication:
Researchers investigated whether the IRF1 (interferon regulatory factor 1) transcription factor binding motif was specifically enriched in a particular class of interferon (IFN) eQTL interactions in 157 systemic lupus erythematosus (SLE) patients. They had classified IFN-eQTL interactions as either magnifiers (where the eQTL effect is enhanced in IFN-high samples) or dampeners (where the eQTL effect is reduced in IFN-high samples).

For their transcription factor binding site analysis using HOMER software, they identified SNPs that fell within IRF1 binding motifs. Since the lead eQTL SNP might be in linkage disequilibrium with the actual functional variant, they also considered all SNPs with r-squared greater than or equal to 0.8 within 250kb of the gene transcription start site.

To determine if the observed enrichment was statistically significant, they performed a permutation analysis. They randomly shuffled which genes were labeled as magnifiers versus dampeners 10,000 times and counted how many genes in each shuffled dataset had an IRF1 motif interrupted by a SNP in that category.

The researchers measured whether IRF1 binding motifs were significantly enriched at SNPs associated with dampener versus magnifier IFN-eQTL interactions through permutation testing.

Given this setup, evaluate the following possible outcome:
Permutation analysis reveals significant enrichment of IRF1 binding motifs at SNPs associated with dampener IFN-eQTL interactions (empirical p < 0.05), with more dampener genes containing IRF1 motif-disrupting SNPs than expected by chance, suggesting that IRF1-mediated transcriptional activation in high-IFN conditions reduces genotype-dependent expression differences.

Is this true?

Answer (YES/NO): YES